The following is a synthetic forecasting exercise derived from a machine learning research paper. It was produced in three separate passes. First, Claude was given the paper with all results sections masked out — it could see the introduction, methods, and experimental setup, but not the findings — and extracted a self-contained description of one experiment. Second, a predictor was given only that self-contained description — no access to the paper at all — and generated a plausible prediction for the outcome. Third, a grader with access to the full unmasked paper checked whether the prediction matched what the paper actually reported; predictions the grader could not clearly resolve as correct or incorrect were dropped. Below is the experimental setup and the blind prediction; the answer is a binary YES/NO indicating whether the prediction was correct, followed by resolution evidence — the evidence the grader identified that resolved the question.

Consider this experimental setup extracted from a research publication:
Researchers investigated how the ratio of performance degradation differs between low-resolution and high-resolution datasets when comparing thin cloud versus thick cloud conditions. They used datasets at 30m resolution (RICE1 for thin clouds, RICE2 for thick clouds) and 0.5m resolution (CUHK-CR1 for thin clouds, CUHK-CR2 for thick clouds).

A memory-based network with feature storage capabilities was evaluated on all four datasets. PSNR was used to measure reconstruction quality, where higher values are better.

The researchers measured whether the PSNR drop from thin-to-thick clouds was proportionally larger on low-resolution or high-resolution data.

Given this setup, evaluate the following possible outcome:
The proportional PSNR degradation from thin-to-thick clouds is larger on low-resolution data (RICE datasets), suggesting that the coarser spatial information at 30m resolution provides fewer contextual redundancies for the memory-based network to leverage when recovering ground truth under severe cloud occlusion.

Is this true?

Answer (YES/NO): NO